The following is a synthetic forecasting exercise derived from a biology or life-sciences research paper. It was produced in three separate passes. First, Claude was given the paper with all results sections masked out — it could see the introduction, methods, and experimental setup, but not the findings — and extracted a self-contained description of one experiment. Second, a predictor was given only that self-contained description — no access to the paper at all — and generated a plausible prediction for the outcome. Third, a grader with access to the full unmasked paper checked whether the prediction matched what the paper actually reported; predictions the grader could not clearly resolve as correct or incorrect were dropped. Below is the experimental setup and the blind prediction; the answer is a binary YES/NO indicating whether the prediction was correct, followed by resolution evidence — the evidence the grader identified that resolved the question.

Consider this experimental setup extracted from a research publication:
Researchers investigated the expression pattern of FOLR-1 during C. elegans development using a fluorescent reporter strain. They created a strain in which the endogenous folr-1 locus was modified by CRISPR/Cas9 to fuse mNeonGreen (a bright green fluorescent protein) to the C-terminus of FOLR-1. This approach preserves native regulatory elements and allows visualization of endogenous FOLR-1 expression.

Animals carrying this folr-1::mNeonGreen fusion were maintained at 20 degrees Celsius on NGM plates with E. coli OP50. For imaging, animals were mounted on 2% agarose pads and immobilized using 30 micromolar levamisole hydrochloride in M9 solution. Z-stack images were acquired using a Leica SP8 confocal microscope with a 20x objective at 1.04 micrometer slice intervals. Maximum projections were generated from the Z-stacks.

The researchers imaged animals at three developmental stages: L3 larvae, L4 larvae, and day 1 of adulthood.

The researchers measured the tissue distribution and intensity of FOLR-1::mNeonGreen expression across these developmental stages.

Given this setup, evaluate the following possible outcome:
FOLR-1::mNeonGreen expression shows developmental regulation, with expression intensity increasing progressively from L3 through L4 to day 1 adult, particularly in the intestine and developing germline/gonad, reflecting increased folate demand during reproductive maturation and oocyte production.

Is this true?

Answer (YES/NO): NO